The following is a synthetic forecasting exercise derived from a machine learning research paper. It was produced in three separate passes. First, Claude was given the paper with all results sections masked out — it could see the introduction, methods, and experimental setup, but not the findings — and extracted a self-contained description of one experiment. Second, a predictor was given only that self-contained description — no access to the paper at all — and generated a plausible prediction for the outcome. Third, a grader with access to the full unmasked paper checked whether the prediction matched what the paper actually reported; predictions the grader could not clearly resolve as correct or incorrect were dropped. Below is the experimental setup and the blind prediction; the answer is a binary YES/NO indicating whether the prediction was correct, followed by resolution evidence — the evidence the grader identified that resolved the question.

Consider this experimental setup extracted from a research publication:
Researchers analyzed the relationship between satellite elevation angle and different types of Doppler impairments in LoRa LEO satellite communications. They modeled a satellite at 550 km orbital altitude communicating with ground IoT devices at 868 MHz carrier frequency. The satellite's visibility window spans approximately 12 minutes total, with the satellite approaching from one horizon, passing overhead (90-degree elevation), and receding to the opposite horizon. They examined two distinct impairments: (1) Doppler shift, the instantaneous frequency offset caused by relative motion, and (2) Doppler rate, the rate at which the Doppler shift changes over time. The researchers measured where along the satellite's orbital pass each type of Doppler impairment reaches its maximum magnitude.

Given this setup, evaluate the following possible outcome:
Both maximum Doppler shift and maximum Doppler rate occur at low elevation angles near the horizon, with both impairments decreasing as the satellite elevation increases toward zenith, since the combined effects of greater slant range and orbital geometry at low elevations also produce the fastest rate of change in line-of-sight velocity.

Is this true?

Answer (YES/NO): NO